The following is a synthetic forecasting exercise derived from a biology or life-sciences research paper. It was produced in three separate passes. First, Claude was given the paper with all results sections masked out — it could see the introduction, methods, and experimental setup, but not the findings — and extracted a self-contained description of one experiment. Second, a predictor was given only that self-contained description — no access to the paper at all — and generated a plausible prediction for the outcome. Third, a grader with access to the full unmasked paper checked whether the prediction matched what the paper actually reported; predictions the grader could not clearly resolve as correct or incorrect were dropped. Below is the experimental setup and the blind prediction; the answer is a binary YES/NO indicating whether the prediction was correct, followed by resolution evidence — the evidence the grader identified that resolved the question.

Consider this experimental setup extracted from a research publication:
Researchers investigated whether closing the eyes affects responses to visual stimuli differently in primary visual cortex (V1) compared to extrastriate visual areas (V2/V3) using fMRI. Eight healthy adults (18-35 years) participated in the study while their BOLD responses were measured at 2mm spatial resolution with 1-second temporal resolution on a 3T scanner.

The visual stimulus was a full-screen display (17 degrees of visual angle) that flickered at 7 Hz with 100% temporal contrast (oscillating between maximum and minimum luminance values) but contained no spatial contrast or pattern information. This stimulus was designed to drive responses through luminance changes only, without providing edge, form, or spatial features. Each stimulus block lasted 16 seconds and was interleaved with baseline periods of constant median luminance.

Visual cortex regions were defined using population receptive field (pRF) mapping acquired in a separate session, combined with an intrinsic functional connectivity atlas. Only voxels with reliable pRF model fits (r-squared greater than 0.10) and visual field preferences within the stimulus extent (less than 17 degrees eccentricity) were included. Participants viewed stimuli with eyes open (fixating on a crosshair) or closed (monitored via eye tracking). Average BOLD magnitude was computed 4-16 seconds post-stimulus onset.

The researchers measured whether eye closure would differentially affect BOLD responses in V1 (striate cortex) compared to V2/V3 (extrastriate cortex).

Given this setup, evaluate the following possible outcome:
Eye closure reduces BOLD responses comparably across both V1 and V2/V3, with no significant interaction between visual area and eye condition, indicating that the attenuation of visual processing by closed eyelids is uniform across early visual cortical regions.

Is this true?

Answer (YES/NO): NO